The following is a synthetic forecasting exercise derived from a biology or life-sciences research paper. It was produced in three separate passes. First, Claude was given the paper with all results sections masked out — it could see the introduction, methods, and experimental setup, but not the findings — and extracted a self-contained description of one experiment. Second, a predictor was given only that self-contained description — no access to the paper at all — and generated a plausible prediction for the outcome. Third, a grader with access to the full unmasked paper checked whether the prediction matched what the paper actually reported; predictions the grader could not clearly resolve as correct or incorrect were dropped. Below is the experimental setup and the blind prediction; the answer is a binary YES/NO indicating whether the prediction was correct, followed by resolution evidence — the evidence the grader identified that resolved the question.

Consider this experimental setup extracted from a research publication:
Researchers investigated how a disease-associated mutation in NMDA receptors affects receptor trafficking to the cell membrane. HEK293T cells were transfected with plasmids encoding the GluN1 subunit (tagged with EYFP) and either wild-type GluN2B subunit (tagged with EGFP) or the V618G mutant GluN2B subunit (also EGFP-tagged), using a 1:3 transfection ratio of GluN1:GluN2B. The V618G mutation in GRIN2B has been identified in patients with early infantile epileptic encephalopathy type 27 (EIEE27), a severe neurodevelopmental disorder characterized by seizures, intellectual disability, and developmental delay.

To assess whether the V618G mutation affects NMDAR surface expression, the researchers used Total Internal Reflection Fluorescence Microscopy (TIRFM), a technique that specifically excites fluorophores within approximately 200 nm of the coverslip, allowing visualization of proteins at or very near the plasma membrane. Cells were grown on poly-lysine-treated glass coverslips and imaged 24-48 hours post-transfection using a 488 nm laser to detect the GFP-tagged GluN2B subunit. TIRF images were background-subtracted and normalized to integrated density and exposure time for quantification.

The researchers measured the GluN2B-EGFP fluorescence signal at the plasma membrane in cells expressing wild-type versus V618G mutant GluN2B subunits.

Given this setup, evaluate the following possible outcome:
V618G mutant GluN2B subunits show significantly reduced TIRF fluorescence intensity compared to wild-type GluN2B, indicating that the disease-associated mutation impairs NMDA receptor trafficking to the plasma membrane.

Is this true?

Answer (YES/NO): NO